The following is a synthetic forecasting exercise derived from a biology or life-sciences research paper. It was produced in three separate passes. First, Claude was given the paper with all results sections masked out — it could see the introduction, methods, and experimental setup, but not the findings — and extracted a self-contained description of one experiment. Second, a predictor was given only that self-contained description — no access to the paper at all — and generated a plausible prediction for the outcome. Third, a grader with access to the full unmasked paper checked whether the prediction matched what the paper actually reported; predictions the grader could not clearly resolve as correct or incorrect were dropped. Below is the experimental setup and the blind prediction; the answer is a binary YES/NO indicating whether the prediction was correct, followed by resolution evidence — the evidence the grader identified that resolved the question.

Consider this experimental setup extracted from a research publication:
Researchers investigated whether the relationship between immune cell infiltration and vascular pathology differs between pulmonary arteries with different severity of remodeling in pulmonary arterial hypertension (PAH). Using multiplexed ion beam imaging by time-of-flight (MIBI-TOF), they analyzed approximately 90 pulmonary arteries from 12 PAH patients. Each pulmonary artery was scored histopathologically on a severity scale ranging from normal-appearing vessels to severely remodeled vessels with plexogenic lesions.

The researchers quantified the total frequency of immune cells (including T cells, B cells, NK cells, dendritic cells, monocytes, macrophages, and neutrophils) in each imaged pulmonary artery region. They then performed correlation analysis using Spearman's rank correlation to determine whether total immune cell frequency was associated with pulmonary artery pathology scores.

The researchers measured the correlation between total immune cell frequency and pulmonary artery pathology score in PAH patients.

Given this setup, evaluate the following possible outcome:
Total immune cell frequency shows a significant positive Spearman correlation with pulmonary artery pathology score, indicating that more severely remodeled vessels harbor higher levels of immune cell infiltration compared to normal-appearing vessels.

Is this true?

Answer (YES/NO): NO